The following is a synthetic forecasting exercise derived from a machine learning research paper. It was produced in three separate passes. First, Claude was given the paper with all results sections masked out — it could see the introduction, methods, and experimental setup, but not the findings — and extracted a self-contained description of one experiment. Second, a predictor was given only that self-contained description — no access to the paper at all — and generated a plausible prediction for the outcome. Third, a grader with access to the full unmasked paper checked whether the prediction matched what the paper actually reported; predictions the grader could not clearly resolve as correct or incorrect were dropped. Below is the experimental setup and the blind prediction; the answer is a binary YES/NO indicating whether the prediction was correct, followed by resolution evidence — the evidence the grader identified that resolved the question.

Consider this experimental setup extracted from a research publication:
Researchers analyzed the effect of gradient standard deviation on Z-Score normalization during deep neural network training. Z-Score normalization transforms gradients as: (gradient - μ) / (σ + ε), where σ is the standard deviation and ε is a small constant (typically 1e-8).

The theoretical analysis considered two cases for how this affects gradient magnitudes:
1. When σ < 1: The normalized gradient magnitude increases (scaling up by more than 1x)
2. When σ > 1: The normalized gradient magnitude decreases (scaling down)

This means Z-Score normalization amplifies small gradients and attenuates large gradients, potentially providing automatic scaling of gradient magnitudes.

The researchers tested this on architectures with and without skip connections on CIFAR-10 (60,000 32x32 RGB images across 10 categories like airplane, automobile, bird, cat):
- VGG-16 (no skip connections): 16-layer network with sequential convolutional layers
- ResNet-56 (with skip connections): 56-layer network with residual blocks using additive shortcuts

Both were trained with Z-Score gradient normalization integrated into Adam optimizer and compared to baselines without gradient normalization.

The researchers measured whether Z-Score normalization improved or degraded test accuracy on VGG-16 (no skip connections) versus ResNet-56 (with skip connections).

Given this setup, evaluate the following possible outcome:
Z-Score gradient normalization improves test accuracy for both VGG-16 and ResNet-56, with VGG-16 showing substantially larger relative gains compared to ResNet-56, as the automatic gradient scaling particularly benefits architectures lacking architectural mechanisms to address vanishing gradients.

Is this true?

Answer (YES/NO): NO